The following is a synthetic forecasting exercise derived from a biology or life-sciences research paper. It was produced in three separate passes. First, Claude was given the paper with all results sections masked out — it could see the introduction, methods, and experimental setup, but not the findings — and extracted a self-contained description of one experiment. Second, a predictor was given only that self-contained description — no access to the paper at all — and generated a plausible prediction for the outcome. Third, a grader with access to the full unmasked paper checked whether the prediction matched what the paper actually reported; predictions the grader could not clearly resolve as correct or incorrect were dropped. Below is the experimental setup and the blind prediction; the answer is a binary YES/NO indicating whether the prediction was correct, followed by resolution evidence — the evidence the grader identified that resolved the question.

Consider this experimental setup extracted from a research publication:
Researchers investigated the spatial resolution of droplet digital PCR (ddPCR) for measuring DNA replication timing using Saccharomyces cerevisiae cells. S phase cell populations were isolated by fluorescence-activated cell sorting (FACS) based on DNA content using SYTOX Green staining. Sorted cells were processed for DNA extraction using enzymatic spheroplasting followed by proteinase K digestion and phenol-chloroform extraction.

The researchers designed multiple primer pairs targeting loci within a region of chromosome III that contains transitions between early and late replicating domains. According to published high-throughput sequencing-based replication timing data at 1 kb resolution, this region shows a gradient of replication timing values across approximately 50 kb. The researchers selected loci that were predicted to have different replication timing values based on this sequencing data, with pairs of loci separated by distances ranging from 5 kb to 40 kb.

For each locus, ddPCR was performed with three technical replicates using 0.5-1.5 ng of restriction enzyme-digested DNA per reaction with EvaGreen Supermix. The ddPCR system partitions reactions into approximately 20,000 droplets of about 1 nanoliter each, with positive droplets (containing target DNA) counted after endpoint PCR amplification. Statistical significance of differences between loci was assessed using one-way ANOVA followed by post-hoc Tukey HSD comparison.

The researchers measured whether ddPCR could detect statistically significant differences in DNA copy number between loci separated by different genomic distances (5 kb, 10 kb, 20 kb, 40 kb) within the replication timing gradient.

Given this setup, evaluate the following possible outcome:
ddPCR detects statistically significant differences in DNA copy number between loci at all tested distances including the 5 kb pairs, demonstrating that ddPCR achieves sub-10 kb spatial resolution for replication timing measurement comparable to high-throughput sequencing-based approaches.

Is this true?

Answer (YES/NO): NO